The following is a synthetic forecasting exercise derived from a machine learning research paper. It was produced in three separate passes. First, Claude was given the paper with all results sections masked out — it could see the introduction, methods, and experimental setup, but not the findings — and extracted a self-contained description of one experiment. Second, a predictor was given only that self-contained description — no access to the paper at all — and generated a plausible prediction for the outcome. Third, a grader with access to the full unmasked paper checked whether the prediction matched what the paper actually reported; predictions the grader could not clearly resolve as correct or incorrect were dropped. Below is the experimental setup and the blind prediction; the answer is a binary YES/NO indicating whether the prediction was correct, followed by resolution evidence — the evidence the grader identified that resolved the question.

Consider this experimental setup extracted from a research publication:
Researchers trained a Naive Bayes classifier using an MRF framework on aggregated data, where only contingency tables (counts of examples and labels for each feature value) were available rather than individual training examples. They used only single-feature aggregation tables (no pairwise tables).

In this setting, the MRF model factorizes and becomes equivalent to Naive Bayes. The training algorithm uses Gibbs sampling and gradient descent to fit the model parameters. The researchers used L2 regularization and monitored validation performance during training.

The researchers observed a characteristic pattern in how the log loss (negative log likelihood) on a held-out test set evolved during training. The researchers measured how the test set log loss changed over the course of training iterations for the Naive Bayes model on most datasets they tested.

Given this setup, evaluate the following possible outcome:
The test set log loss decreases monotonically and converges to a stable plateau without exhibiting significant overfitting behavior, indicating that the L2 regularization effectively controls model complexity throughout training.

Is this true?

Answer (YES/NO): NO